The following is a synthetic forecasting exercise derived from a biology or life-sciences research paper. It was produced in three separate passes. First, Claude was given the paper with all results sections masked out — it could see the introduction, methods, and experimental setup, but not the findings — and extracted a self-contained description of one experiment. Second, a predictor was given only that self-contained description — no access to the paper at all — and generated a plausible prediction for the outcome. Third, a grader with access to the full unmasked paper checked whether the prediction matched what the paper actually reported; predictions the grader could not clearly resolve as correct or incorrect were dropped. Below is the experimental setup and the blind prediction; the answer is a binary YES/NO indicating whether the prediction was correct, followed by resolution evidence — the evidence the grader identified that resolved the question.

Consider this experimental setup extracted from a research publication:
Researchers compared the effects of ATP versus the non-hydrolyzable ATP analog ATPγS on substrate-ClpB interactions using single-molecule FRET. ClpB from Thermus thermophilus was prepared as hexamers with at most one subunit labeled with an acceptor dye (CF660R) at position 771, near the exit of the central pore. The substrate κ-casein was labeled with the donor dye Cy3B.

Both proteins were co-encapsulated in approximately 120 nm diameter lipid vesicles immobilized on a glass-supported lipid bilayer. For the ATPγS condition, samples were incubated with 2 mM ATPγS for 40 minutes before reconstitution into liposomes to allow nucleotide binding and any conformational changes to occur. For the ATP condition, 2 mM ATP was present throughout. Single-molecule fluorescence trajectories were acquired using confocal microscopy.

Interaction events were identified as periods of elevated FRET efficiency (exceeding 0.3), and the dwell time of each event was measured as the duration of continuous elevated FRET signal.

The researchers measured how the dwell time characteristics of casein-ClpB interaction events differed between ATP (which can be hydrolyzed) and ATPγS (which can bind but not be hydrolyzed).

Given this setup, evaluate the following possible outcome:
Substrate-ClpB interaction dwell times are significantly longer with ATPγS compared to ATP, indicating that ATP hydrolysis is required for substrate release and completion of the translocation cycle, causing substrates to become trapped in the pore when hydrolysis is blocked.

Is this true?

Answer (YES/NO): YES